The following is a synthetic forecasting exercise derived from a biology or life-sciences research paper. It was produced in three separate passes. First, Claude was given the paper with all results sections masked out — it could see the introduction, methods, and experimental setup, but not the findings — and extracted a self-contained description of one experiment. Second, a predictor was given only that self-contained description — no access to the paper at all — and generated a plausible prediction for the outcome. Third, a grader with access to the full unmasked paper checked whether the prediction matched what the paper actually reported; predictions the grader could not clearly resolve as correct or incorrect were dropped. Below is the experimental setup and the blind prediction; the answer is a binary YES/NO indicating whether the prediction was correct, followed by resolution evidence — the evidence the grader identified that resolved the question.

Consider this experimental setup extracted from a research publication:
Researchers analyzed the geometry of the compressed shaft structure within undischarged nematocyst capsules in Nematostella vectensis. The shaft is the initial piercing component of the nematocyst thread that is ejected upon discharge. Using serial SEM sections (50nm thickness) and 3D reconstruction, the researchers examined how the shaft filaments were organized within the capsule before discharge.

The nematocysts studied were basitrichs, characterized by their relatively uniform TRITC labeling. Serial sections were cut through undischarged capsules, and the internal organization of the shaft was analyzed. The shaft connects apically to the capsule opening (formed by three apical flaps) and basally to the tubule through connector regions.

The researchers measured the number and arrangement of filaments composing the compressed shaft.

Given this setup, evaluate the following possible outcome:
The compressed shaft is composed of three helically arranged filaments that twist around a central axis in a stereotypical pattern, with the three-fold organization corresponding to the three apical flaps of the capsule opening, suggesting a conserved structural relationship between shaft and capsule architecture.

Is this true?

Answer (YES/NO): YES